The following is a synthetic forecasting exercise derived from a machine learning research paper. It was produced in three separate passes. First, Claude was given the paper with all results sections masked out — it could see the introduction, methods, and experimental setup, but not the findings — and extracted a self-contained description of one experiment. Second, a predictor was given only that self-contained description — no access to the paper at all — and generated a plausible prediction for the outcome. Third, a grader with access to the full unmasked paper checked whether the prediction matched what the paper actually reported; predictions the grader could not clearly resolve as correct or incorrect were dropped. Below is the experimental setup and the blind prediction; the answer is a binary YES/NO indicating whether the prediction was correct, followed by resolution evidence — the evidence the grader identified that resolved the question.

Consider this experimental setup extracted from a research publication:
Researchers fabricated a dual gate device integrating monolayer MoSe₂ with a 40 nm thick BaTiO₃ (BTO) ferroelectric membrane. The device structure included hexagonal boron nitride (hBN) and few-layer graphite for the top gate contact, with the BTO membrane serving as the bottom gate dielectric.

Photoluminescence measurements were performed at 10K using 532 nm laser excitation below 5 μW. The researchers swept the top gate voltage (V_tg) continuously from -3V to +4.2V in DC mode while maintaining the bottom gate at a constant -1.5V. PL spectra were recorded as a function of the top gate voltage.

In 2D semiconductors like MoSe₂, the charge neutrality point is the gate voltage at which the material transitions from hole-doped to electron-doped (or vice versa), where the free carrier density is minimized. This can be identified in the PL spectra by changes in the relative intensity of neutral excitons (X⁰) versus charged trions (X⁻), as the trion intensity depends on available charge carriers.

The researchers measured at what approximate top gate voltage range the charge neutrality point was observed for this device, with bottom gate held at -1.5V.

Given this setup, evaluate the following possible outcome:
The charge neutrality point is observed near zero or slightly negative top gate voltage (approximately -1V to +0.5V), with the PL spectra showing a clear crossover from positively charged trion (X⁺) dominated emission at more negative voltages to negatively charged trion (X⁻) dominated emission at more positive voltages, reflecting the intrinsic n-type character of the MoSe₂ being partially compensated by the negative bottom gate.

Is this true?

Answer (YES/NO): NO